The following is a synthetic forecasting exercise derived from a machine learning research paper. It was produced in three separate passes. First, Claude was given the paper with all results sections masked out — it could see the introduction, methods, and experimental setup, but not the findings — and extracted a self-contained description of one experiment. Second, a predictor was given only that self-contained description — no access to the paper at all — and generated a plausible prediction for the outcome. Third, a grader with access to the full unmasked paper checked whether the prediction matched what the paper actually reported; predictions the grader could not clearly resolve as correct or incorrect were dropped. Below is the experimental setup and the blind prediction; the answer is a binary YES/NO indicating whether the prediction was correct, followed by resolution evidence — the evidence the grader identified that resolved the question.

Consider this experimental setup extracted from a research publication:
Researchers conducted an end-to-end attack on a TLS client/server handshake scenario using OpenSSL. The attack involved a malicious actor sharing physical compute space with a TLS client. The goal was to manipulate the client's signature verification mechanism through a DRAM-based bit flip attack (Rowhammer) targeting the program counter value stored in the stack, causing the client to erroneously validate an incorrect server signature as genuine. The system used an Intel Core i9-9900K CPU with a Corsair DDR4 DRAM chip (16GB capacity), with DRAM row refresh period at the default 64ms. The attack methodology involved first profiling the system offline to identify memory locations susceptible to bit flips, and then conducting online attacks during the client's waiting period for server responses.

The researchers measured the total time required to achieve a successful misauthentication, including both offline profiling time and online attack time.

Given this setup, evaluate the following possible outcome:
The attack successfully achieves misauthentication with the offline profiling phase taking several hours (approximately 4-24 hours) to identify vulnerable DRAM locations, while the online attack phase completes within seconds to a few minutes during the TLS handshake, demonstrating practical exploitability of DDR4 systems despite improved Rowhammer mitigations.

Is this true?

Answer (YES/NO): NO